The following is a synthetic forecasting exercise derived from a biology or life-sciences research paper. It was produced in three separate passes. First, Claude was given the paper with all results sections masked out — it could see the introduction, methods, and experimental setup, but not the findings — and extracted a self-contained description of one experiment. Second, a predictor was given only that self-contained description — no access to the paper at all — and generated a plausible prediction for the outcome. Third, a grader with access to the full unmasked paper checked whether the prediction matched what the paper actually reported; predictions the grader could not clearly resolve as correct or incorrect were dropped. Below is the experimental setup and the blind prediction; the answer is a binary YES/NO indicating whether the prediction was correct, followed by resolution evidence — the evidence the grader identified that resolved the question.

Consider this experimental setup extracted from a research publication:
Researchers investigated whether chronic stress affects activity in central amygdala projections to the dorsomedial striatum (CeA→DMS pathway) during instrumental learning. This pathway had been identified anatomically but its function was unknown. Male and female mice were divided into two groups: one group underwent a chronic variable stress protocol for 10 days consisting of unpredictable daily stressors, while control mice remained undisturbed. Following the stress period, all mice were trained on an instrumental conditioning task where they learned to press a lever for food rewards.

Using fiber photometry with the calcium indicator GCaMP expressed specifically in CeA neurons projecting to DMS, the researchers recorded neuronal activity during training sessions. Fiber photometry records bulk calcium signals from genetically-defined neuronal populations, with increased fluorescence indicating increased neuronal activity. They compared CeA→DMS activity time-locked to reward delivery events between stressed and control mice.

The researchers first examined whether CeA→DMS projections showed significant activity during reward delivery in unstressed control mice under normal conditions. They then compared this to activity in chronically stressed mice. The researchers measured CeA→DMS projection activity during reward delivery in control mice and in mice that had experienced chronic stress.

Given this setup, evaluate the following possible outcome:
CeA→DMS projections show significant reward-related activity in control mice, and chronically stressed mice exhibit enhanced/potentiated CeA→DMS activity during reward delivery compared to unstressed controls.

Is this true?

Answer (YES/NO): NO